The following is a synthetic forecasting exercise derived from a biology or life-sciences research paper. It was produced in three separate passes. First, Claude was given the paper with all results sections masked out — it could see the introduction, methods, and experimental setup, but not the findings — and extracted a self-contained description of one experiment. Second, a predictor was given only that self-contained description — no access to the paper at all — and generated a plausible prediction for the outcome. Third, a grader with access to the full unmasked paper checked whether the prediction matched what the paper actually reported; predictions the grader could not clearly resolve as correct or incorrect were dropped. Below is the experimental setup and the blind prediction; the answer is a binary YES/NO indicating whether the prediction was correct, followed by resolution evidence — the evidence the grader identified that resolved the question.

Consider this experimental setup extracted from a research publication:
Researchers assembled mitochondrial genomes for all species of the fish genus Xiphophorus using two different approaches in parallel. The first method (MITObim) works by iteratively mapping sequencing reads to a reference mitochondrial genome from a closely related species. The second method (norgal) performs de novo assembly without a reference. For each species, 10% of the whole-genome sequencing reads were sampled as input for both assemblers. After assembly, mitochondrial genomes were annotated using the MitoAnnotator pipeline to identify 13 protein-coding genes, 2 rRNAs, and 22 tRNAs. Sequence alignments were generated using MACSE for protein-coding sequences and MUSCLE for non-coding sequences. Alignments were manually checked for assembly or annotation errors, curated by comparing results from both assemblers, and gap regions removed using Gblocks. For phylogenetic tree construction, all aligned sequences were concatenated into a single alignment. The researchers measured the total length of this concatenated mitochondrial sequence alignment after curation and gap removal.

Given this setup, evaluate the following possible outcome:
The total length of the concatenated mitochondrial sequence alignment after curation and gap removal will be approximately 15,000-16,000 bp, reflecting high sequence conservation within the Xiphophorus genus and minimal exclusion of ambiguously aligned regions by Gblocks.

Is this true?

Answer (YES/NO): YES